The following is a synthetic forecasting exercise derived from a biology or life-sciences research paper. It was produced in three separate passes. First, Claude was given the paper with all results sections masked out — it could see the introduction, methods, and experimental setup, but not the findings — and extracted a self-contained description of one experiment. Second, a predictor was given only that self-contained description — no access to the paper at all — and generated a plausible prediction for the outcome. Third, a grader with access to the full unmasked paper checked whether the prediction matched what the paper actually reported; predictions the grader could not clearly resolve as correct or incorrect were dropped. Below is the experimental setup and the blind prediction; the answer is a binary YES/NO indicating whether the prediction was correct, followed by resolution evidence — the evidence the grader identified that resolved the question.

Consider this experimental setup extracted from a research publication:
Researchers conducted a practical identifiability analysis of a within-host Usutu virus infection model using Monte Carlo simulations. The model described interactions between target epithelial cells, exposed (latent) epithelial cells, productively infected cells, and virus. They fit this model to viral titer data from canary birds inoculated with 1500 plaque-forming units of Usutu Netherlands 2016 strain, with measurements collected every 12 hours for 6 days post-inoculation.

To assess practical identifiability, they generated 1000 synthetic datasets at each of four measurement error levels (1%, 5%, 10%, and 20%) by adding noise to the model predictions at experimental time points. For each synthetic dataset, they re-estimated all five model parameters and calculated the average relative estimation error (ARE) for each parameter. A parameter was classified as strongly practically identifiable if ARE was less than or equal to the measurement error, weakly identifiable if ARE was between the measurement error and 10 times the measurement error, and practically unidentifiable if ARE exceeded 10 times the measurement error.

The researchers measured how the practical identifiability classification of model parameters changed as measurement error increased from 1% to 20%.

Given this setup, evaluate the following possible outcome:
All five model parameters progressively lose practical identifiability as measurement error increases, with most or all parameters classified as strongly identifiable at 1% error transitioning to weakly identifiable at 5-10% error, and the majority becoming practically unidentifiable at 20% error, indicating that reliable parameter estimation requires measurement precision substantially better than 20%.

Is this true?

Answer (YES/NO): NO